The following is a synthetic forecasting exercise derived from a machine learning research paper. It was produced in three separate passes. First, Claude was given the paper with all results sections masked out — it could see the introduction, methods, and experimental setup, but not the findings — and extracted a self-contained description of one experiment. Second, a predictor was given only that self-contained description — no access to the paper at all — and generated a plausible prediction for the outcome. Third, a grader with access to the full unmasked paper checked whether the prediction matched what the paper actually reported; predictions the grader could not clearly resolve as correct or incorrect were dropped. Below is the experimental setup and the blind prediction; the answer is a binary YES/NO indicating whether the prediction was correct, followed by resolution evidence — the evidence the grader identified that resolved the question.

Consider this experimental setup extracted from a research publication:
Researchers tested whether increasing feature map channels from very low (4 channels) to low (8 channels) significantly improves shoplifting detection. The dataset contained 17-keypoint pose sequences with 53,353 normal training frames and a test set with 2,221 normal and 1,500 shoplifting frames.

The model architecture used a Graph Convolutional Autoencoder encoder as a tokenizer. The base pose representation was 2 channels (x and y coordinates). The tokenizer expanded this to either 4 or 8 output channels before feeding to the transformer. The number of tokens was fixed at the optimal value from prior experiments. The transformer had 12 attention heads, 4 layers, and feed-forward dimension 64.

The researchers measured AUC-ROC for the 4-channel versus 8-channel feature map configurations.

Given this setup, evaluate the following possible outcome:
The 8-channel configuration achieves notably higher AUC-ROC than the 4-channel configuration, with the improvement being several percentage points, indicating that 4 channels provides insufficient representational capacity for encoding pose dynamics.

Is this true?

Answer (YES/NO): YES